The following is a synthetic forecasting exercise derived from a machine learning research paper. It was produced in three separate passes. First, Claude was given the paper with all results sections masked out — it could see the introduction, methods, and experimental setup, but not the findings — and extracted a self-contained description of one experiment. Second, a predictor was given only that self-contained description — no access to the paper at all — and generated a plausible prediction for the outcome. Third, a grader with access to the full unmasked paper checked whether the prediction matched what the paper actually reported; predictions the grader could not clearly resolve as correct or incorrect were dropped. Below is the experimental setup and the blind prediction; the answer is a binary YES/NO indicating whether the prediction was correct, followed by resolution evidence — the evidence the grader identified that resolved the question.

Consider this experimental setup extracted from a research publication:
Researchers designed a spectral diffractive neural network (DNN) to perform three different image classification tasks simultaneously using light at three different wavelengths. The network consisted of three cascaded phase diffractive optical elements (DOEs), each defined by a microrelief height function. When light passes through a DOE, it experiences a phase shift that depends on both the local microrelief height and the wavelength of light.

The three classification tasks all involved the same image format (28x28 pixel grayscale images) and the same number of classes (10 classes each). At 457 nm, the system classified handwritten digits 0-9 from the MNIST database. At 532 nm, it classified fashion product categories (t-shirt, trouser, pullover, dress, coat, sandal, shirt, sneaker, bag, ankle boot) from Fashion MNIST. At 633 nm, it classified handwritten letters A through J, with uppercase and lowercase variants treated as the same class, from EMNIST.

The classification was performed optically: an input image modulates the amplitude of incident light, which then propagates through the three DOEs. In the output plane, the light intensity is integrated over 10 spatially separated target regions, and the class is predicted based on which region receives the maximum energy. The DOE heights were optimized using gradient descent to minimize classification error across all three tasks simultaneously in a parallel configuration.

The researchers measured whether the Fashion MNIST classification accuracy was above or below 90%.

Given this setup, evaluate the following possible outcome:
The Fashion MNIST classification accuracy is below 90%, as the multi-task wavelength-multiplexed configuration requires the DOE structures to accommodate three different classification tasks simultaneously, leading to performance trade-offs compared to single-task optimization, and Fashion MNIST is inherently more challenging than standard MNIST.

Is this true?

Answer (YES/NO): YES